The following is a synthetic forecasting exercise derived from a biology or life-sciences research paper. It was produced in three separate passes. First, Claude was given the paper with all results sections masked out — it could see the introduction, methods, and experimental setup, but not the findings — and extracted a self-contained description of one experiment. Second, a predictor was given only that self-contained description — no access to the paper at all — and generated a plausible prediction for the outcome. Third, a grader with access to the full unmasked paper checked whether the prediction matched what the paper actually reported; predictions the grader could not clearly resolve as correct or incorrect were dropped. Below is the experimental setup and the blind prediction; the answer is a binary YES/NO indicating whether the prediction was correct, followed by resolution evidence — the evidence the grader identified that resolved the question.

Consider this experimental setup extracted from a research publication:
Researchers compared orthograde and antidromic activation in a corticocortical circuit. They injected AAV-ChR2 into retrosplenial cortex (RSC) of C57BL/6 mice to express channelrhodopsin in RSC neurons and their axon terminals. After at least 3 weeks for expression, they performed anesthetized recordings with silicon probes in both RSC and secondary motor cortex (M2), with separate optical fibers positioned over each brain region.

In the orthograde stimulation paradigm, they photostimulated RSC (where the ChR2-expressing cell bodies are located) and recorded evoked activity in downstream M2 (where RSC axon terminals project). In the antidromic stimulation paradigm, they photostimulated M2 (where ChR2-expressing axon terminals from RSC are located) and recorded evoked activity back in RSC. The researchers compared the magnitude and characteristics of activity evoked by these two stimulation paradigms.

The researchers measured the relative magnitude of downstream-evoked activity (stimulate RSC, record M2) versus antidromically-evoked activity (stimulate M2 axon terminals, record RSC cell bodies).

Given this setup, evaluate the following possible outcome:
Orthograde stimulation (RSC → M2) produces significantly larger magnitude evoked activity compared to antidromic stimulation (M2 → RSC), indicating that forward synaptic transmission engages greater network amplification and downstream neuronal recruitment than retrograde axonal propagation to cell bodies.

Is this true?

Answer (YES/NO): NO